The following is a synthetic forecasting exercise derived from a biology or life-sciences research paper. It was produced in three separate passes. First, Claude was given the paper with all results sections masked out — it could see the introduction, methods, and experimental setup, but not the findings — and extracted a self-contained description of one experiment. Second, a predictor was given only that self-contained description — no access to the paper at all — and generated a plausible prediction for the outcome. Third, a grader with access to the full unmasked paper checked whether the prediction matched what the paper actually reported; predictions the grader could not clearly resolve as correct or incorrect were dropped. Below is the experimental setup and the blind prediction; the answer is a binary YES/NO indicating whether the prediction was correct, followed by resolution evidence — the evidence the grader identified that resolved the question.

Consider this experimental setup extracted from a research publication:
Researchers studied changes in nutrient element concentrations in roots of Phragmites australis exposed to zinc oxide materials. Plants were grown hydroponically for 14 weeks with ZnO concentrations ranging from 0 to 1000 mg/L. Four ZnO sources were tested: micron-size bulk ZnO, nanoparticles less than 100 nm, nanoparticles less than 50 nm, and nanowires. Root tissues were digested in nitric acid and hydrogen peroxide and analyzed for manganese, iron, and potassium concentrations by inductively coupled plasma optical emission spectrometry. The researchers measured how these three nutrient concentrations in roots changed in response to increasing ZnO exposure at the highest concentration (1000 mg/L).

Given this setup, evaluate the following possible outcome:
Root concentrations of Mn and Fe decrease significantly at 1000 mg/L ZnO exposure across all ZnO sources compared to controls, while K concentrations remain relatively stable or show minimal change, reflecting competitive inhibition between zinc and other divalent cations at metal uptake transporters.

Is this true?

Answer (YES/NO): NO